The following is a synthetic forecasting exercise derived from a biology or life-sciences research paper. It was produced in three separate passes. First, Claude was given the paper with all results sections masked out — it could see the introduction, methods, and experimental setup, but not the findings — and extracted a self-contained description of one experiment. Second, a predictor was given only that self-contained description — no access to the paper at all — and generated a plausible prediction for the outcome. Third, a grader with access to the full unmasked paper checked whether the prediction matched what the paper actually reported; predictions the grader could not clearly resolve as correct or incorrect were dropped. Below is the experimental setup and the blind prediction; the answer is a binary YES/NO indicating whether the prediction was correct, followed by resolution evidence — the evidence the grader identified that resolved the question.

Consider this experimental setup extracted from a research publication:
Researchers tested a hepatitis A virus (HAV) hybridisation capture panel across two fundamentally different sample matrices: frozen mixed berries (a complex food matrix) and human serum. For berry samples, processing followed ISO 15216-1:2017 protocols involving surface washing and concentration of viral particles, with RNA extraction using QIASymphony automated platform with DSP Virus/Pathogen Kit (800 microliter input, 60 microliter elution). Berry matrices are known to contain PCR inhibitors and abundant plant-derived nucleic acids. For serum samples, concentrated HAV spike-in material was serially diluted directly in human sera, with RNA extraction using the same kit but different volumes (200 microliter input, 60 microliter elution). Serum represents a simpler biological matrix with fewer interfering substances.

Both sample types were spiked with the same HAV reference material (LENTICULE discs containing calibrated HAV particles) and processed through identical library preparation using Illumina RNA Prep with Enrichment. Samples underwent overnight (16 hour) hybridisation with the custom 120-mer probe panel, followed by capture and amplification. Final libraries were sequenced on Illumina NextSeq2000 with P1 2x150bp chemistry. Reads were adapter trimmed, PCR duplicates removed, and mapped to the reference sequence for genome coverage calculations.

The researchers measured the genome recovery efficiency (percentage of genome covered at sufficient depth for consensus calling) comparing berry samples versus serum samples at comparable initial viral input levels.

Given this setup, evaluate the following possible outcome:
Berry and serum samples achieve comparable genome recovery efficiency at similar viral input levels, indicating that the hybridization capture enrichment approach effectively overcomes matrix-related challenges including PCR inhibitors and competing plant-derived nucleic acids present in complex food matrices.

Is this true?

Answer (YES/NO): NO